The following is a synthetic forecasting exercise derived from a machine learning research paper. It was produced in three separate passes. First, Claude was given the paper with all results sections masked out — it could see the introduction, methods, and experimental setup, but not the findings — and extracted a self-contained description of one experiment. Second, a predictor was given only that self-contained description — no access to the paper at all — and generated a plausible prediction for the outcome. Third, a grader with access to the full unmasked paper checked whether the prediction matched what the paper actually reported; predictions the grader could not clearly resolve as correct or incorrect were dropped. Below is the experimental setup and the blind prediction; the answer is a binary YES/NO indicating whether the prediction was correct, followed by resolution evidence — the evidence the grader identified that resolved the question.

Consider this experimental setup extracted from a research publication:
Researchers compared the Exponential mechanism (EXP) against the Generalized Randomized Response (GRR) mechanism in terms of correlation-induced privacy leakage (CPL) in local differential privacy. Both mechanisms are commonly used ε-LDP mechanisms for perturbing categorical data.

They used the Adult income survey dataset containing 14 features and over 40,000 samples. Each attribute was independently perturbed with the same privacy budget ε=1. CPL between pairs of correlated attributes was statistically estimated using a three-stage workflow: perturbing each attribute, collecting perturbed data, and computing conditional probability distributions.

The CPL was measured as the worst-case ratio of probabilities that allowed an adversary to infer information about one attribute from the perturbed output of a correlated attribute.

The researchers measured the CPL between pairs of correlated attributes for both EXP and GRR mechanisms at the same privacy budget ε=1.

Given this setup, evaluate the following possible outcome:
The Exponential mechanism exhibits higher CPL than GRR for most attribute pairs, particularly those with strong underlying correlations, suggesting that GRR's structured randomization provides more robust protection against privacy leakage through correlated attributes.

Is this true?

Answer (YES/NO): NO